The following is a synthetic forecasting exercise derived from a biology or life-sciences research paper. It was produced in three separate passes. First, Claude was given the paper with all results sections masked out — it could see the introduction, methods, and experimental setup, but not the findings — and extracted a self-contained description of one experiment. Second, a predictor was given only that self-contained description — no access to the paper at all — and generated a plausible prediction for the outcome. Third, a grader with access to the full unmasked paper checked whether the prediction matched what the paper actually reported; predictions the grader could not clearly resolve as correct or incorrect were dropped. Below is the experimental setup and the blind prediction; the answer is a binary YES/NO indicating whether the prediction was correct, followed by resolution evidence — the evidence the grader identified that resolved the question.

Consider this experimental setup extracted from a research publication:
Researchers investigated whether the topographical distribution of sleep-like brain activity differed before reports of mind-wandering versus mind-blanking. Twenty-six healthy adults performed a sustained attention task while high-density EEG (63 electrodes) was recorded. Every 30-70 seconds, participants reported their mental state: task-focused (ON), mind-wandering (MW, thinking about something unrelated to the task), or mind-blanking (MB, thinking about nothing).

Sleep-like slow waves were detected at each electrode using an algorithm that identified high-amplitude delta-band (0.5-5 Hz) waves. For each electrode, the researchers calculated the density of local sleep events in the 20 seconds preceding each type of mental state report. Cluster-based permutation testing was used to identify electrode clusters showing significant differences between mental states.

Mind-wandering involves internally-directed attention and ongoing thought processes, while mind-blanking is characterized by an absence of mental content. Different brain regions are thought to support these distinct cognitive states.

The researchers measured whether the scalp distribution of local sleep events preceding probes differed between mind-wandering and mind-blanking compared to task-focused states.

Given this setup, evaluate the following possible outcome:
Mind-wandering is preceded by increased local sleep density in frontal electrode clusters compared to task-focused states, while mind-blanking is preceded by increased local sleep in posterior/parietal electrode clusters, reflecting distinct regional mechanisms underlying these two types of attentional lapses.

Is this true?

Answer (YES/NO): NO